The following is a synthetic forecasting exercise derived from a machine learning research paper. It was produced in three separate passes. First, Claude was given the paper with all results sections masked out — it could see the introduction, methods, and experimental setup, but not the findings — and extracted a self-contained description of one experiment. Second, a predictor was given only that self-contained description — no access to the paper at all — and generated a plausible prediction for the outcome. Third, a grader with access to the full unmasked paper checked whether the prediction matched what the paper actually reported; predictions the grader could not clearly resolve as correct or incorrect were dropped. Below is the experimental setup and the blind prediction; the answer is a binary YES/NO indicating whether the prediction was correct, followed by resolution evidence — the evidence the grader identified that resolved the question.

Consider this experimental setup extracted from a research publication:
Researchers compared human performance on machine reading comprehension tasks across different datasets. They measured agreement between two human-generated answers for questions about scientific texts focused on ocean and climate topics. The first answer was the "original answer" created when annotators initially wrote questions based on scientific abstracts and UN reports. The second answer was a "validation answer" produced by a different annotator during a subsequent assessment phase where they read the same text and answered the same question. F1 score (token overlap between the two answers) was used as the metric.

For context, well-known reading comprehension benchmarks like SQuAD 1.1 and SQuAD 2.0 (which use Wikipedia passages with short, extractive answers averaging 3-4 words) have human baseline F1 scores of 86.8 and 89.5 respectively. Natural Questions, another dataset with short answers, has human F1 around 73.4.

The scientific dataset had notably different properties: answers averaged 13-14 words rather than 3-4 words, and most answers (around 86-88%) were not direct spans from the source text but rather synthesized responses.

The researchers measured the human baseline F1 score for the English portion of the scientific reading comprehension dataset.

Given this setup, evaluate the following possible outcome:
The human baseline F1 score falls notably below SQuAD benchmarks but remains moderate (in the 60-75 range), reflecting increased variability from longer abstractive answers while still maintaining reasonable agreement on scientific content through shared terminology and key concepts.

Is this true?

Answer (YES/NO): NO